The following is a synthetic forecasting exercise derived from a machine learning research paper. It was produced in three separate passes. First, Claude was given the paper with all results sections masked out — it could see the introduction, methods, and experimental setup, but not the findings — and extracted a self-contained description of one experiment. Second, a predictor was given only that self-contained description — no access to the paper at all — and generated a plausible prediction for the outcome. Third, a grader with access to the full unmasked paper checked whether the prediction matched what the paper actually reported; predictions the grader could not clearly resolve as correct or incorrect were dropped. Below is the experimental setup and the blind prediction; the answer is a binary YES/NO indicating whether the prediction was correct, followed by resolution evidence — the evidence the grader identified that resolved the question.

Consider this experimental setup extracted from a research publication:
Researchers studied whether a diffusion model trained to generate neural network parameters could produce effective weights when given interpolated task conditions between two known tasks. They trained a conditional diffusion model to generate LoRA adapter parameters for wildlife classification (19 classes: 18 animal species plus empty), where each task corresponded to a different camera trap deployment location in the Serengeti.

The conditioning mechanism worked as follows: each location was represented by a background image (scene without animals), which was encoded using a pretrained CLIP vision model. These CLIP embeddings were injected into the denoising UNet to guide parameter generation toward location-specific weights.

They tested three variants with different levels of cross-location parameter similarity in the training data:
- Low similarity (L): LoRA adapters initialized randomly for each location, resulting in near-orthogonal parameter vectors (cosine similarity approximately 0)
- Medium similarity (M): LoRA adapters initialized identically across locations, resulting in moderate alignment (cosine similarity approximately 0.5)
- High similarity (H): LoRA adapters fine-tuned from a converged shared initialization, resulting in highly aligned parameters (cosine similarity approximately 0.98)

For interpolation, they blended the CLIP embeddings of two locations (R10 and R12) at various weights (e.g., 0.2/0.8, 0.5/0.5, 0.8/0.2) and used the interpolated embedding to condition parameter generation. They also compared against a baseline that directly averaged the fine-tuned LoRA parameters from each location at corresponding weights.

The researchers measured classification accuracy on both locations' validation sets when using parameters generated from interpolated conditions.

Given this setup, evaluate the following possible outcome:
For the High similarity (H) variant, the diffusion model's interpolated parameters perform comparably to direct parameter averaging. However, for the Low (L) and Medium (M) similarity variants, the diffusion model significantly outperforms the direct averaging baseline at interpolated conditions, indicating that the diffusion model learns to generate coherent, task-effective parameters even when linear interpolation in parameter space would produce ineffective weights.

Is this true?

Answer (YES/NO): NO